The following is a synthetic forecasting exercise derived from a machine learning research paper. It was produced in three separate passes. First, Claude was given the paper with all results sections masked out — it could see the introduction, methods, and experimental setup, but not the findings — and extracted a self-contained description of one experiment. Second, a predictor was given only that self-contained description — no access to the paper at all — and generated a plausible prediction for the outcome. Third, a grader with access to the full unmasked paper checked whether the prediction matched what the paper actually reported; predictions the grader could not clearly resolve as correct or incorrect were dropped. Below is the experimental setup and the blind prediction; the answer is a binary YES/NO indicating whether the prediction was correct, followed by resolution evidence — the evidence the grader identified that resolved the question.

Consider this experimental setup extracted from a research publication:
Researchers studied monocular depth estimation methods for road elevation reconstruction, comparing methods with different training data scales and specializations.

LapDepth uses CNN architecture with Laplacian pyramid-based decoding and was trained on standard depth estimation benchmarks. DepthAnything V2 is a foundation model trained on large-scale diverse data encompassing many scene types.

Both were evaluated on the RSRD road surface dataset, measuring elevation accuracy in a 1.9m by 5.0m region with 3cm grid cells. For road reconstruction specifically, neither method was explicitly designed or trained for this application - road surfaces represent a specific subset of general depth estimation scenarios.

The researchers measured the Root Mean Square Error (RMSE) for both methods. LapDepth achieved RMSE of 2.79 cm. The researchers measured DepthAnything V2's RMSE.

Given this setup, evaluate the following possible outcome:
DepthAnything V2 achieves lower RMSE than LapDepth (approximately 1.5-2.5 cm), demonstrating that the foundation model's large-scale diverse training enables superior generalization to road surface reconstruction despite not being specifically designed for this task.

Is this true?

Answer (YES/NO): YES